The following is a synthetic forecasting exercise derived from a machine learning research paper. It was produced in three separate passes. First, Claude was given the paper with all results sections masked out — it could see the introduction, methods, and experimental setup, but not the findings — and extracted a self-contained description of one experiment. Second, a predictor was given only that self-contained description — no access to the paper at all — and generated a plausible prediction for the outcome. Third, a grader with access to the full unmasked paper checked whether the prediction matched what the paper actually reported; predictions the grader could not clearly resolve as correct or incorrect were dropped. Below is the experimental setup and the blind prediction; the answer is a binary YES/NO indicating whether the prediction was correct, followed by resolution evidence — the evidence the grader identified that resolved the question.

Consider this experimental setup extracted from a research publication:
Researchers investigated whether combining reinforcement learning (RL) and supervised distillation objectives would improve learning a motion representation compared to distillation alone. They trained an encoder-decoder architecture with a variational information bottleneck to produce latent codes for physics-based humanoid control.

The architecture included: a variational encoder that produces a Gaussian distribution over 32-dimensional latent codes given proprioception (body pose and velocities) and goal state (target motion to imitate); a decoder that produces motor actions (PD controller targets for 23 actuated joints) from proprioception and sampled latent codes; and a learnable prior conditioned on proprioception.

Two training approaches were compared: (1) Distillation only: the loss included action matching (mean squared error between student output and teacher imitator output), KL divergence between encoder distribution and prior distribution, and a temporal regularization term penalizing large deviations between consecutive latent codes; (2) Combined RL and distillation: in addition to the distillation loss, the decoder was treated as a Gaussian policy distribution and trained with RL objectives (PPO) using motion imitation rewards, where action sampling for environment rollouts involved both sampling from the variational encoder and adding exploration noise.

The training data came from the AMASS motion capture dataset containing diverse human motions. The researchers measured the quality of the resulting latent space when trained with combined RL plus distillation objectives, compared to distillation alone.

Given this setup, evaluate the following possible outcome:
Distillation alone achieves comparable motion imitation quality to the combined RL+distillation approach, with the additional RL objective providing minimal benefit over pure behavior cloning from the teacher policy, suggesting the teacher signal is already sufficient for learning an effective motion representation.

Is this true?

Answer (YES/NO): NO